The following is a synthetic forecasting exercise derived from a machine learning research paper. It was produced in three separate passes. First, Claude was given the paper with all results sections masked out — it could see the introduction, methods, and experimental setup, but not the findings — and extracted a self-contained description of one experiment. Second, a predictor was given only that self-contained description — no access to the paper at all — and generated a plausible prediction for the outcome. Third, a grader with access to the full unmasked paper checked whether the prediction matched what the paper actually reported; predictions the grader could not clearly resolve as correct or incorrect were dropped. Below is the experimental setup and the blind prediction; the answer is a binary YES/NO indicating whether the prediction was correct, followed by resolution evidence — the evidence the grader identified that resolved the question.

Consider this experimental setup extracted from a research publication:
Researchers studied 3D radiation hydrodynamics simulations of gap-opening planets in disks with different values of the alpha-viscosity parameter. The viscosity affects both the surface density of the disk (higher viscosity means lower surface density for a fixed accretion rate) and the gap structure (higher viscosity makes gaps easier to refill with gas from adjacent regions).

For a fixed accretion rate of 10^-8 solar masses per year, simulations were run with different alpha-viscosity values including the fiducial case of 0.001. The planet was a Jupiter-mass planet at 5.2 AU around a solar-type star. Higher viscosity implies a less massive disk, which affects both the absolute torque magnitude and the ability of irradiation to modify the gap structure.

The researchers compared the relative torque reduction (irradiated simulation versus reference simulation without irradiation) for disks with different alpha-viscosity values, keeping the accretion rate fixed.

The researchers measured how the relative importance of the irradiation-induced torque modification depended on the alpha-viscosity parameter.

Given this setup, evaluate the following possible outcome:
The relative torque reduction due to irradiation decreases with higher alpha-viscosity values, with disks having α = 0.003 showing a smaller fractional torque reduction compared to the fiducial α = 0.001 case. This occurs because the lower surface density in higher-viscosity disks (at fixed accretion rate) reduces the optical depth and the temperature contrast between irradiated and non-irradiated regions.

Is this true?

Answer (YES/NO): NO